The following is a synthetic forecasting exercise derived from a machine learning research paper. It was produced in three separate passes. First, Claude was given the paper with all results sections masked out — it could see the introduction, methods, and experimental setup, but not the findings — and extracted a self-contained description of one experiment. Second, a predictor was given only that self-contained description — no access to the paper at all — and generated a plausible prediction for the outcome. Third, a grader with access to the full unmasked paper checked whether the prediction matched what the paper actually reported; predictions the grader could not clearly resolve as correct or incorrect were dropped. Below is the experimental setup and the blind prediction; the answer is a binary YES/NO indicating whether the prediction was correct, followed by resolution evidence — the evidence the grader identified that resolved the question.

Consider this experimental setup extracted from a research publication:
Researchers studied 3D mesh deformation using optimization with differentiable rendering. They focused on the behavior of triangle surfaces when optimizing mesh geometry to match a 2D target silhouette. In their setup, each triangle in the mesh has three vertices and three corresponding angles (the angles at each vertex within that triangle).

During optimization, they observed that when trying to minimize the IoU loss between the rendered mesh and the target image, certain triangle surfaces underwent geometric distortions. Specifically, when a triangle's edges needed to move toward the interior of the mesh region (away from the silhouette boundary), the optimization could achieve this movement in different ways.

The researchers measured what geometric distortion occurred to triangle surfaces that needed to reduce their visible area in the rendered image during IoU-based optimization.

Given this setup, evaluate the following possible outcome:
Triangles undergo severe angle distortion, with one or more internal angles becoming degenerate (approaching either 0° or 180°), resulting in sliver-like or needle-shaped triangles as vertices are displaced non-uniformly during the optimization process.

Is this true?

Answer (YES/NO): YES